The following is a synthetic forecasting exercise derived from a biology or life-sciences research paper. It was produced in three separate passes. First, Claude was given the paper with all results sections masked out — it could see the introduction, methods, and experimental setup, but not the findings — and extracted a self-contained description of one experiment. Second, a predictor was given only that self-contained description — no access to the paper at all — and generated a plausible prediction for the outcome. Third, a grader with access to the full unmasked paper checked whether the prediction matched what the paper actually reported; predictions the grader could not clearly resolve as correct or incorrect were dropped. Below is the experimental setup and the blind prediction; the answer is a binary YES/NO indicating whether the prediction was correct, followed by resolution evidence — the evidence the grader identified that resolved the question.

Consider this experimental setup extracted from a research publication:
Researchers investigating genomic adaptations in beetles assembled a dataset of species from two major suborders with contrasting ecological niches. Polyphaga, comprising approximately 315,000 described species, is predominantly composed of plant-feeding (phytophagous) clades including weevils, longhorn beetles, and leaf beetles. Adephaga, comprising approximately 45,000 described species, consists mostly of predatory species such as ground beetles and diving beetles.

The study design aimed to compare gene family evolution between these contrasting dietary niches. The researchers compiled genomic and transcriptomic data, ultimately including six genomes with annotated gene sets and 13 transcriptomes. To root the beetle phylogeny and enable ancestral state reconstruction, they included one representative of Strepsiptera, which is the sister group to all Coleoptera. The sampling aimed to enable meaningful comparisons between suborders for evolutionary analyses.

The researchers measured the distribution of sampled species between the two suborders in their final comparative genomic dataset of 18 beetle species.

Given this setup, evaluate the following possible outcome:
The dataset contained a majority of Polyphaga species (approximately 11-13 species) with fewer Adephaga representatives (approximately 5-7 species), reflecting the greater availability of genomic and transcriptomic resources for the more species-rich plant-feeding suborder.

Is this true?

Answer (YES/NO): NO